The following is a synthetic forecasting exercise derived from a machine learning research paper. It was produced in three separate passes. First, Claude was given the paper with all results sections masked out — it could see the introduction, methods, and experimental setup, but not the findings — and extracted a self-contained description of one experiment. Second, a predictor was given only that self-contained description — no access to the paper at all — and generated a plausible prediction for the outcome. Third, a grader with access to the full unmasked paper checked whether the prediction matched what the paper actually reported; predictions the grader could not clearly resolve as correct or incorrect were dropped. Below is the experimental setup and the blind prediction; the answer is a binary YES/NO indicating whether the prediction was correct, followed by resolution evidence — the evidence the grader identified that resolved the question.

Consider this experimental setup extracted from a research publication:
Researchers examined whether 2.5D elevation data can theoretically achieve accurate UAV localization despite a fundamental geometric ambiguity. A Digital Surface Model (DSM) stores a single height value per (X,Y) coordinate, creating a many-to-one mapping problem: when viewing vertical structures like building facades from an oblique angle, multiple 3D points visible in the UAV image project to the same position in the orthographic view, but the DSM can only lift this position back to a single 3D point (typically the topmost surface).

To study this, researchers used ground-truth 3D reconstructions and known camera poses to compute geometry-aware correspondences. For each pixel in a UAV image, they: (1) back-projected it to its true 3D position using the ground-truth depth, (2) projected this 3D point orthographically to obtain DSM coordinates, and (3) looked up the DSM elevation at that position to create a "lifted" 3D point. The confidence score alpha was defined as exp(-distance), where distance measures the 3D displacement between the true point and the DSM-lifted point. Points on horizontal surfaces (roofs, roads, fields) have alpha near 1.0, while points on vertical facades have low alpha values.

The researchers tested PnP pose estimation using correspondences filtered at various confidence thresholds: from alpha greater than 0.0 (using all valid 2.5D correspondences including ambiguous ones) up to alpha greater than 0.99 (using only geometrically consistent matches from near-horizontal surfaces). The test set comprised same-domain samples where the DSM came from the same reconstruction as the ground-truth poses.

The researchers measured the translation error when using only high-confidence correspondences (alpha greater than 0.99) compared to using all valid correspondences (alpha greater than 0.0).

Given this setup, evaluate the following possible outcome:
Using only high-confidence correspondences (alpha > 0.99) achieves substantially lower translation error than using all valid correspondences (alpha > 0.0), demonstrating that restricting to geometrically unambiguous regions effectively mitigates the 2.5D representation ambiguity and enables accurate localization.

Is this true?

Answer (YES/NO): NO